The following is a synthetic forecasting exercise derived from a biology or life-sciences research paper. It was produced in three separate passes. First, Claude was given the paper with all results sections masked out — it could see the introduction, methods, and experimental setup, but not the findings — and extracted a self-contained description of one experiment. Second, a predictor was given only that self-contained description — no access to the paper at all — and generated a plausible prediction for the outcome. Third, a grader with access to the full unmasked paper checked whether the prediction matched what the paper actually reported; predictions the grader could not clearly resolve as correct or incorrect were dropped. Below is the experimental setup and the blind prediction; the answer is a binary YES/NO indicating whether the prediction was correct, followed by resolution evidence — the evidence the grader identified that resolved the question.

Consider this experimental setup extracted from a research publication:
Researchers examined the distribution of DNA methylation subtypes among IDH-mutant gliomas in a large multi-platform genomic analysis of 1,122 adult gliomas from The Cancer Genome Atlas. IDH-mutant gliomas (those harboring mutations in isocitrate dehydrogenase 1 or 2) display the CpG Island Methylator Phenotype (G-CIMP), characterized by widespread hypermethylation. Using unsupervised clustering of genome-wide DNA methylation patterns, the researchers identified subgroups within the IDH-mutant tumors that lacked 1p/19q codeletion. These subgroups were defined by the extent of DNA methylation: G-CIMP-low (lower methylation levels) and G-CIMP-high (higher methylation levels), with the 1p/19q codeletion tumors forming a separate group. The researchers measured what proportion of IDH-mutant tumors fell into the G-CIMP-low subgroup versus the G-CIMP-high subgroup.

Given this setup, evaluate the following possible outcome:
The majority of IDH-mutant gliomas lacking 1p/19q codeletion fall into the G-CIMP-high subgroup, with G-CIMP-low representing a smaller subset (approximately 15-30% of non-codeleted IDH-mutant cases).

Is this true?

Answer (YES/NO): NO